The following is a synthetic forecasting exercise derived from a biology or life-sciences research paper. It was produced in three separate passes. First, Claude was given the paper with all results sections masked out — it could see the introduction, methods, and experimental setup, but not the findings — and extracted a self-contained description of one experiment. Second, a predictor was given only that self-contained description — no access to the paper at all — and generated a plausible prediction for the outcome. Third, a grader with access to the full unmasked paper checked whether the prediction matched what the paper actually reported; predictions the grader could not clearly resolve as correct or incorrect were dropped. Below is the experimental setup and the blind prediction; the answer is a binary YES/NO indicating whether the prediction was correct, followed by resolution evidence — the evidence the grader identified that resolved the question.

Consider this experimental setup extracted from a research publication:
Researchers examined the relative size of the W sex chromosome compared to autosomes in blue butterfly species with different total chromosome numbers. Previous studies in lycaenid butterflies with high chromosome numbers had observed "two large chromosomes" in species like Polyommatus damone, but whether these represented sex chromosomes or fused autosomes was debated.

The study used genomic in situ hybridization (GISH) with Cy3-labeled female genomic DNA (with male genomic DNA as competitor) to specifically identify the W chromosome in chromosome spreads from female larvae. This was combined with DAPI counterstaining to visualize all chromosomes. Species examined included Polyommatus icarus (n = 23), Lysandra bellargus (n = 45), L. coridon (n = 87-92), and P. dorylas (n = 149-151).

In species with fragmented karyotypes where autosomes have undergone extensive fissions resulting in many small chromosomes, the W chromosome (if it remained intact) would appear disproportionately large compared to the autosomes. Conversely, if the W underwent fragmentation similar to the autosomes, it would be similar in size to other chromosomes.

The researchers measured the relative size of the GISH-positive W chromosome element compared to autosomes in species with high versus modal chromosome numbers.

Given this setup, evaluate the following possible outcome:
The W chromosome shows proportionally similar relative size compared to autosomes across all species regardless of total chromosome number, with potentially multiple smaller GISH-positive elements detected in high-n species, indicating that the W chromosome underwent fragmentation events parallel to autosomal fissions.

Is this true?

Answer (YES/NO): NO